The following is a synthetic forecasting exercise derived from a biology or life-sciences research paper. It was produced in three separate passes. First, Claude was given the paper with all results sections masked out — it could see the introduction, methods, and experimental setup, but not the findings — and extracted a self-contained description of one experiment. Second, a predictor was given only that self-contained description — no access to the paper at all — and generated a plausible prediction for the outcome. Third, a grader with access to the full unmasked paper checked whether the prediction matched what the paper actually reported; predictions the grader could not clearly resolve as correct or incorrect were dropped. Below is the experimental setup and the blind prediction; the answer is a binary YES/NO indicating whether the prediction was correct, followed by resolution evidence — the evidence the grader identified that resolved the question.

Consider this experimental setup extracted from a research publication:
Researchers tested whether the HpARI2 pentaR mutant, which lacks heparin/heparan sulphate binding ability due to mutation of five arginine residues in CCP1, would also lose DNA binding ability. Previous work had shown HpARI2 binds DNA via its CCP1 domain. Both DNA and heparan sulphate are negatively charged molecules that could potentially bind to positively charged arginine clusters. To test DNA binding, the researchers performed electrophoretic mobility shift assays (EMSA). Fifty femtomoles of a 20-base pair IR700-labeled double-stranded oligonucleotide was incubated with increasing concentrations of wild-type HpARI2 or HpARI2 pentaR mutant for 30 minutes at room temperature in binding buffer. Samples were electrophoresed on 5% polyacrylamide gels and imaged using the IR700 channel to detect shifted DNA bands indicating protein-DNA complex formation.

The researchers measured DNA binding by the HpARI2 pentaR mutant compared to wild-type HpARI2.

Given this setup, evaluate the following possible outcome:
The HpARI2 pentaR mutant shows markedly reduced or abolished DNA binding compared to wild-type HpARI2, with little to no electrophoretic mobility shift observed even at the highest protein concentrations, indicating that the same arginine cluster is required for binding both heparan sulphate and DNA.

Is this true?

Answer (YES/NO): YES